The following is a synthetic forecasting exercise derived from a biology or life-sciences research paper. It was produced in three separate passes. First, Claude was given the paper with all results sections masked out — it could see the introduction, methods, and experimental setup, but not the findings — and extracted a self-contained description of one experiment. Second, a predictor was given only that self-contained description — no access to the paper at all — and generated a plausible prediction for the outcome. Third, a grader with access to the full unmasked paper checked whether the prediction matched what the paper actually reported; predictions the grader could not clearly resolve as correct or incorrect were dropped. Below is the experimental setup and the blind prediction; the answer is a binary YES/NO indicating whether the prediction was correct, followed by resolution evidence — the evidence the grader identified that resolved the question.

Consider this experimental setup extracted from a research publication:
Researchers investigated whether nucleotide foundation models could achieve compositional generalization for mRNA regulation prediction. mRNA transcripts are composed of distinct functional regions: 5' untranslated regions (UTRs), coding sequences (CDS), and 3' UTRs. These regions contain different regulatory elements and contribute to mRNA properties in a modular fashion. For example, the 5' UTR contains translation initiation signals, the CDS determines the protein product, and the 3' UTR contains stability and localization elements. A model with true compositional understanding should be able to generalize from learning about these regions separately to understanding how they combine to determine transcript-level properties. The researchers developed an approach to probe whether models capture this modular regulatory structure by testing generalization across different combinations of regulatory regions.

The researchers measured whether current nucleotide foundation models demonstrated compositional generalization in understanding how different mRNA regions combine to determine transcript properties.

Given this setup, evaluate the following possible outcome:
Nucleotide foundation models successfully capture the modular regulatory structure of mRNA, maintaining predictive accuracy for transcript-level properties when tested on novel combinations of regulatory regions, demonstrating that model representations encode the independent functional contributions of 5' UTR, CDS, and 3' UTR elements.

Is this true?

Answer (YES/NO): NO